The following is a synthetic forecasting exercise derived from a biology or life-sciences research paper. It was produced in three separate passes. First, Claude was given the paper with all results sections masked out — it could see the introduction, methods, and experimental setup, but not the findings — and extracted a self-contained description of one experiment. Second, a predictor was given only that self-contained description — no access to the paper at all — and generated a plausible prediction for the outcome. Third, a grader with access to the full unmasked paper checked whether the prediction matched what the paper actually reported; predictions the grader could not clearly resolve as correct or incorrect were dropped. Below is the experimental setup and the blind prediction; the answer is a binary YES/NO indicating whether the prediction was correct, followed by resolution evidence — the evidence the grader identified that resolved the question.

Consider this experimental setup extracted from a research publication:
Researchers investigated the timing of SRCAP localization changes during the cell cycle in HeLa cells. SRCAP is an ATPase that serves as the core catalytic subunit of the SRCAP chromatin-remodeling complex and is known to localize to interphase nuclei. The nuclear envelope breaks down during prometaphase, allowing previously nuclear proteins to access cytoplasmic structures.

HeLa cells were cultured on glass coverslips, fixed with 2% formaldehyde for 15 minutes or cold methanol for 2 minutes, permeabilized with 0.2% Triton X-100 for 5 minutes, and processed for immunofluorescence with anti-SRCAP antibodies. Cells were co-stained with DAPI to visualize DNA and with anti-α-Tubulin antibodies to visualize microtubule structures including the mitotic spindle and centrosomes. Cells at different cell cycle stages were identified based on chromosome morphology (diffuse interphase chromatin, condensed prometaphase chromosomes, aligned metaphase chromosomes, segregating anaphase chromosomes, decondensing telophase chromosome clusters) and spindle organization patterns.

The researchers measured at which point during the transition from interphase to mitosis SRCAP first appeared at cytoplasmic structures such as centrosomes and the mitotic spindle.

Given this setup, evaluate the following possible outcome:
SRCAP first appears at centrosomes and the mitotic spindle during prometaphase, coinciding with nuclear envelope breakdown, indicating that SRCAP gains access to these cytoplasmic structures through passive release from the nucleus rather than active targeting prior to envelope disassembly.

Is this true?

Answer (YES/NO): YES